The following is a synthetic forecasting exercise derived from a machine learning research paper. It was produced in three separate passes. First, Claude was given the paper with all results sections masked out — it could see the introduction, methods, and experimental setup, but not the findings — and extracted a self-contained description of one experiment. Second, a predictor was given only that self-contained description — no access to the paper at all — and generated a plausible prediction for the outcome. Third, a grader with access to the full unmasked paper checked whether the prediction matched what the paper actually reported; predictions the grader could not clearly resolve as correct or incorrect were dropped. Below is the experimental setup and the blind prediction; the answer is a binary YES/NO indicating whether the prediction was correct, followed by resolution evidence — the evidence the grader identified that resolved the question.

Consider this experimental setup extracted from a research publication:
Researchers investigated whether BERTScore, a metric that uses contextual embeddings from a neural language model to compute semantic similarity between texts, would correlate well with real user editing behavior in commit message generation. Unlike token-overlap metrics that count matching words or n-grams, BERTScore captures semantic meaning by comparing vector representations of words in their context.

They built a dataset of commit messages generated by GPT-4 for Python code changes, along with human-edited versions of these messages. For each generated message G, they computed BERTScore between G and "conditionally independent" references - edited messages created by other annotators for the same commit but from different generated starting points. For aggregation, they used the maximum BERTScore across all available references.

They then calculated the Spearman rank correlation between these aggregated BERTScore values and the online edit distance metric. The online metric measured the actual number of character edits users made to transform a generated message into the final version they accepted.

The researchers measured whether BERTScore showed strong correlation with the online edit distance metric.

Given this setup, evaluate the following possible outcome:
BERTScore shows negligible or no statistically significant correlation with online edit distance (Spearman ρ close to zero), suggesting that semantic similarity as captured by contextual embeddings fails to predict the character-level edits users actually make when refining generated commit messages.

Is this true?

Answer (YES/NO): NO